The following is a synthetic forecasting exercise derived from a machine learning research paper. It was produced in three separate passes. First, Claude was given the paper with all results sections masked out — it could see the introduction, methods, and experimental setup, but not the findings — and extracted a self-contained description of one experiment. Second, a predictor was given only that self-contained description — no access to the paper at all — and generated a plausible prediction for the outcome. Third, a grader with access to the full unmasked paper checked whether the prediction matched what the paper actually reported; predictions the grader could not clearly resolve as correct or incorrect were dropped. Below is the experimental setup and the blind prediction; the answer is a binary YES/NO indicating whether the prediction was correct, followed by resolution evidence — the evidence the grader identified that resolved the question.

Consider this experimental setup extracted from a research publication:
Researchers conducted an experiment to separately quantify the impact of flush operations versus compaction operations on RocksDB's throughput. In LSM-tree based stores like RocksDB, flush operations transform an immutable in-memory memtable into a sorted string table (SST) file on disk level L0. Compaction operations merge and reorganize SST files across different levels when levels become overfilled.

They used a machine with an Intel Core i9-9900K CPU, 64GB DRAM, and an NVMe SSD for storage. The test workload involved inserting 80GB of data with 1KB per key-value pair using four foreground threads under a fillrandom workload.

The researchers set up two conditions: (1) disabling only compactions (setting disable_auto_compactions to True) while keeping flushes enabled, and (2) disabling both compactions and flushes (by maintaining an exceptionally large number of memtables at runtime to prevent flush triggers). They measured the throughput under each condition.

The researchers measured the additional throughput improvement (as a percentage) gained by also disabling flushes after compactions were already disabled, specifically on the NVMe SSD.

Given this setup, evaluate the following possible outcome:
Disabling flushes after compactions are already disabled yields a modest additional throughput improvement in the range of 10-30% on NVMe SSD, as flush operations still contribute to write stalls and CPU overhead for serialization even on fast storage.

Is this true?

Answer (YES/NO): YES